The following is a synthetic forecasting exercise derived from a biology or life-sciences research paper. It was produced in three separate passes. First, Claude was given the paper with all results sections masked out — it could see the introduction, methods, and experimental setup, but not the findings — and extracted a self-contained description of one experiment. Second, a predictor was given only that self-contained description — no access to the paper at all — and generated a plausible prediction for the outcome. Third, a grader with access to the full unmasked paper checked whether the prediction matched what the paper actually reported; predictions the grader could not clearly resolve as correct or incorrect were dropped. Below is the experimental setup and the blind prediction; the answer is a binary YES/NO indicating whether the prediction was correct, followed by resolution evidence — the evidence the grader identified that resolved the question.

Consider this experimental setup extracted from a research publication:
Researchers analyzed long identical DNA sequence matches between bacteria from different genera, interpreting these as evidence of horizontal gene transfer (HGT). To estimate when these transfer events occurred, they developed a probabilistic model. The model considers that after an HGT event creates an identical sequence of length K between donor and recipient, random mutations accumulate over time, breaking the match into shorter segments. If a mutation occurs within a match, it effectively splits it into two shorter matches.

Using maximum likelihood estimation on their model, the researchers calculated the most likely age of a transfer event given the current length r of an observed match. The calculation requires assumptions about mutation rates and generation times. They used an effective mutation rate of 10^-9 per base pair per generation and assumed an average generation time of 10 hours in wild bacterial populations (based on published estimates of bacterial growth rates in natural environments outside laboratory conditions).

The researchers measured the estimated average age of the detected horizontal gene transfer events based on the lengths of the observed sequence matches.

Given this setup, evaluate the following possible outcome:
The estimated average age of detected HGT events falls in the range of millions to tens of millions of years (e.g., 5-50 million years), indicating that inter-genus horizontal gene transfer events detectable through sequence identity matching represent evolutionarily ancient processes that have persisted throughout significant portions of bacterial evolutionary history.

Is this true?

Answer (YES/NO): NO